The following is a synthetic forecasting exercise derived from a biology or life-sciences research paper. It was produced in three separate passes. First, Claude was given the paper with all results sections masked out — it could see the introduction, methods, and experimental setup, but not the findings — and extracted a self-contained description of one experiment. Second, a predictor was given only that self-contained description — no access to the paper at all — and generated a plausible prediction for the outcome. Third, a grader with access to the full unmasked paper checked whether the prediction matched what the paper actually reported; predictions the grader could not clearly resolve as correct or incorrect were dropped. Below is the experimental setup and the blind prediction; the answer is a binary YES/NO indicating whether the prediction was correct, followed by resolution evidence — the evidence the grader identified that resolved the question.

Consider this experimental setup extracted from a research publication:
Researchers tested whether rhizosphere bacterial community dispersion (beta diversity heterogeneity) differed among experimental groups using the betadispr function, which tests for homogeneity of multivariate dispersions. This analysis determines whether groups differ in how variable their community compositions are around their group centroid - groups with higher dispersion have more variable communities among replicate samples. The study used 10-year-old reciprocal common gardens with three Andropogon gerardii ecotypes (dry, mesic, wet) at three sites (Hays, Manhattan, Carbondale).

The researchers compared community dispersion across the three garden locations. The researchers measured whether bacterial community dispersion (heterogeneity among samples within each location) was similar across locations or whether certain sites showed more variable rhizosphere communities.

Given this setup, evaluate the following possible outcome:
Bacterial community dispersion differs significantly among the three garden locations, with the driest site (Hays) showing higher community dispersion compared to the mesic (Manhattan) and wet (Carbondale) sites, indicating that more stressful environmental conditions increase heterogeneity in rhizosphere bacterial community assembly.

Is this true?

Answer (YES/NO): NO